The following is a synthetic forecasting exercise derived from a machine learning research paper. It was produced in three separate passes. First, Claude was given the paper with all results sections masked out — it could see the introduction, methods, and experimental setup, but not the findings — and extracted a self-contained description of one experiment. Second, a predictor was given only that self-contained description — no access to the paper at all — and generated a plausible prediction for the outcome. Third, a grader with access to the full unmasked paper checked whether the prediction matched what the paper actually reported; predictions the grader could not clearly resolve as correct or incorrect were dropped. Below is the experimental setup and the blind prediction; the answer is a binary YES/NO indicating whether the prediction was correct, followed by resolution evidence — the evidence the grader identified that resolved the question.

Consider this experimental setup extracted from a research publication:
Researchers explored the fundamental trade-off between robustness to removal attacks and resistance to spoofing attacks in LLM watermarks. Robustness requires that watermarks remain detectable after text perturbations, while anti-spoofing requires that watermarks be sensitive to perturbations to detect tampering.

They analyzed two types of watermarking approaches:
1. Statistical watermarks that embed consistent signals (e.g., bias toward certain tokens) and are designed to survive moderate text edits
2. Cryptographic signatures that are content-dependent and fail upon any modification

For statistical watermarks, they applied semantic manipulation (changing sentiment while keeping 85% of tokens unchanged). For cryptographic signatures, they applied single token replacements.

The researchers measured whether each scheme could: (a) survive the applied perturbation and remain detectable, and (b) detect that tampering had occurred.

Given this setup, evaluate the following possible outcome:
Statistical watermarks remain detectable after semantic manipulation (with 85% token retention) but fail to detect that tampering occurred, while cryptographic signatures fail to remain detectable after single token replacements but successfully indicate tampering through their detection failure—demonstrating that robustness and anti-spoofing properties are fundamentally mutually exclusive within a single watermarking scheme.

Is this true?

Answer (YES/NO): NO